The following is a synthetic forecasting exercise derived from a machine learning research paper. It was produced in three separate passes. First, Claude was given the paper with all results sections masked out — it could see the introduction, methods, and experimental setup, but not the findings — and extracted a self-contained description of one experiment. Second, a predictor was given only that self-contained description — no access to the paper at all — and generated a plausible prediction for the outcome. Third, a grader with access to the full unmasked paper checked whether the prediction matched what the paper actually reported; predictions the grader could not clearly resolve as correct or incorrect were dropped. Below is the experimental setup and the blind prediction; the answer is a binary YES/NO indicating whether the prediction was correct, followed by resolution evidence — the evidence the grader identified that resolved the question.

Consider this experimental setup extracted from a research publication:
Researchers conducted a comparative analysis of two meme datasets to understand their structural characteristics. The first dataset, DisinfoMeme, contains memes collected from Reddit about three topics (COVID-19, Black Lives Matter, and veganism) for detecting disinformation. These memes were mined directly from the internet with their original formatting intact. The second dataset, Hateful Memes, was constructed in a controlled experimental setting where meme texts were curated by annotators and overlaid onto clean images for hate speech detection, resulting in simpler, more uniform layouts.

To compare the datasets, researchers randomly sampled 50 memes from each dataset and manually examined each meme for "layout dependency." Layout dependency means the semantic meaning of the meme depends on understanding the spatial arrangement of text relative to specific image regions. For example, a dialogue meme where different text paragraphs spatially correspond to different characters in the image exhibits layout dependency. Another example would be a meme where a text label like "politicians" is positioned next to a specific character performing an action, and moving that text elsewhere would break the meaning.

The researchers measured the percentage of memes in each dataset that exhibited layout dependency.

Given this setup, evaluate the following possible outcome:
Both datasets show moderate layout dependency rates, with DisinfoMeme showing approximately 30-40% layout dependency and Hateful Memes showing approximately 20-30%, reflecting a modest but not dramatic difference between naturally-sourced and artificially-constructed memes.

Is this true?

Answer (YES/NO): NO